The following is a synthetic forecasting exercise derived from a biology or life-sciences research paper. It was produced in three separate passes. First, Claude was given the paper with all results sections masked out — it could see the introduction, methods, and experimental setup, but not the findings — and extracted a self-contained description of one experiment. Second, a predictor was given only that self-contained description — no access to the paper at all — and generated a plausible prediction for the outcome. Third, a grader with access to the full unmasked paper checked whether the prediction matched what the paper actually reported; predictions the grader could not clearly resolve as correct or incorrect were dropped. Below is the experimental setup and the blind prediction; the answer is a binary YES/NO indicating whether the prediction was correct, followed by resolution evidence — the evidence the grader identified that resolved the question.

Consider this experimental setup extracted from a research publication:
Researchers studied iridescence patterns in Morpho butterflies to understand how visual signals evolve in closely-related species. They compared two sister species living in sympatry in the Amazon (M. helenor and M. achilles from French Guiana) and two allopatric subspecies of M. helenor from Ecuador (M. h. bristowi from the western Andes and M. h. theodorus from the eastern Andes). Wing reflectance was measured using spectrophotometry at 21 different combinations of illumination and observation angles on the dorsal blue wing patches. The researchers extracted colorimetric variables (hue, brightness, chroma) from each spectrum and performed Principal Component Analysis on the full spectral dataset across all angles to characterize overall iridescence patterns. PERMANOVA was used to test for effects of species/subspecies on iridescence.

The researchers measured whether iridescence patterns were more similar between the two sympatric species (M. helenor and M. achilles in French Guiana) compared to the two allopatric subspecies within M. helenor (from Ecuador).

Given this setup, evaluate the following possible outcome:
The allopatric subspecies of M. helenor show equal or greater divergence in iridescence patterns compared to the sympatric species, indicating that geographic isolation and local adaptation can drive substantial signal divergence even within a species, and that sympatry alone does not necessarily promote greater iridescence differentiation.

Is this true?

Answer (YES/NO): YES